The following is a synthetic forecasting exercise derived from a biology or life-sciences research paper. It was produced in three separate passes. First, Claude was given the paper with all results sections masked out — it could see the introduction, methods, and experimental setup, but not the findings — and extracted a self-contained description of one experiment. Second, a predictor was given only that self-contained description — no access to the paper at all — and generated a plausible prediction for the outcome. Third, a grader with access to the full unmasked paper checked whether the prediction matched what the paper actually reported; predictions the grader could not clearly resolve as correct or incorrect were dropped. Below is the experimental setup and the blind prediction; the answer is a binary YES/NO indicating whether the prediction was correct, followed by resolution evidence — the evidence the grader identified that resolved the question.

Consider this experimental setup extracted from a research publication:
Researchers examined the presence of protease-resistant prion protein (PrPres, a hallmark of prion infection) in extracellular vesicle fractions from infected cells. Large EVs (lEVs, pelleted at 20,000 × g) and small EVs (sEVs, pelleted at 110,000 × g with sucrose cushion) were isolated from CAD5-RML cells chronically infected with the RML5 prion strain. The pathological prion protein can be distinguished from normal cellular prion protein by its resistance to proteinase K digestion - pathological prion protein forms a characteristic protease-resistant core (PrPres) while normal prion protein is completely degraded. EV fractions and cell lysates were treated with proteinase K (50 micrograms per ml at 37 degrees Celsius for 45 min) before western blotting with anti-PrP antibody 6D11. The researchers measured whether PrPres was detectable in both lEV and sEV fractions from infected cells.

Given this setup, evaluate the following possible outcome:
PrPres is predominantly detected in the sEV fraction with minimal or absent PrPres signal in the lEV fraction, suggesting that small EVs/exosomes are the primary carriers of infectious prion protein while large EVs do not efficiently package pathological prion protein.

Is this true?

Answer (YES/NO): NO